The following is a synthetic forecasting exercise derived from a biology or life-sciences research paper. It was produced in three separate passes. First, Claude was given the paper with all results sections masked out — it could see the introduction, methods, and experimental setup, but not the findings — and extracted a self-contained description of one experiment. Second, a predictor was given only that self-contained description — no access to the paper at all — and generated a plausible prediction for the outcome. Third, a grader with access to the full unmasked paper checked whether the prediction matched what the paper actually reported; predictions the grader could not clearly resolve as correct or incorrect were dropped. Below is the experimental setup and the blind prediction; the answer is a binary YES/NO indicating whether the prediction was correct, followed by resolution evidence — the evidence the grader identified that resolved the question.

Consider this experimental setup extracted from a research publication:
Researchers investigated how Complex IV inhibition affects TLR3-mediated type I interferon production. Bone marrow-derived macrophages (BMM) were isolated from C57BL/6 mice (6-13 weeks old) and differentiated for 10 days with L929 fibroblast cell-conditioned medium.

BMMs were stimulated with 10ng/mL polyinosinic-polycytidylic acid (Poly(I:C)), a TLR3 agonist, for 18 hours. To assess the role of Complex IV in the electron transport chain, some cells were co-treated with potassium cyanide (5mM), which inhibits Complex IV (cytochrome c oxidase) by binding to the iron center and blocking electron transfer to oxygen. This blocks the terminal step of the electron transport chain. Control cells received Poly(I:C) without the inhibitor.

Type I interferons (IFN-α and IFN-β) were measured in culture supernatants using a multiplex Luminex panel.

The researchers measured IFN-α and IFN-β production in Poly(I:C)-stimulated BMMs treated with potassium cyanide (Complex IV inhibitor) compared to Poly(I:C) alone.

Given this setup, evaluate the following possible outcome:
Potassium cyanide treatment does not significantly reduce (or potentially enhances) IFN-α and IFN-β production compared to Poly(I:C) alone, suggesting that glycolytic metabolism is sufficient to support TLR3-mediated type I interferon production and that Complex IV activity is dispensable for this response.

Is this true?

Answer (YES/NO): NO